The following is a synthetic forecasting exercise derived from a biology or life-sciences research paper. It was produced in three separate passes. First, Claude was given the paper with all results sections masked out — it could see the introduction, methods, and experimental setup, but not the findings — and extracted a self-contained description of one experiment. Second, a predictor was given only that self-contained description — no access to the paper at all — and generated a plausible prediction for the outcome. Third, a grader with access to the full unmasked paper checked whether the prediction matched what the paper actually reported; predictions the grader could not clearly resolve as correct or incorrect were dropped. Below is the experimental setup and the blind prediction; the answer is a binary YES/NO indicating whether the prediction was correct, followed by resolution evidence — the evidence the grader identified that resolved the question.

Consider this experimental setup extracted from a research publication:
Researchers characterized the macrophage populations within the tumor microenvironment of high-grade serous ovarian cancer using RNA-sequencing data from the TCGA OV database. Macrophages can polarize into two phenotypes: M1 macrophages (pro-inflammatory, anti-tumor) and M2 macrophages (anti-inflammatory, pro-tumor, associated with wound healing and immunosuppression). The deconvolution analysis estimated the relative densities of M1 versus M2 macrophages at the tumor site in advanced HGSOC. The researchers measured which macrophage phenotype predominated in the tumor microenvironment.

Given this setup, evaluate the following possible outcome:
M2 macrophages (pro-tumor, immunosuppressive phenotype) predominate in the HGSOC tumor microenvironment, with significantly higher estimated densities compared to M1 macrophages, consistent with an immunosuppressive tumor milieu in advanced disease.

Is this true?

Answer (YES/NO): YES